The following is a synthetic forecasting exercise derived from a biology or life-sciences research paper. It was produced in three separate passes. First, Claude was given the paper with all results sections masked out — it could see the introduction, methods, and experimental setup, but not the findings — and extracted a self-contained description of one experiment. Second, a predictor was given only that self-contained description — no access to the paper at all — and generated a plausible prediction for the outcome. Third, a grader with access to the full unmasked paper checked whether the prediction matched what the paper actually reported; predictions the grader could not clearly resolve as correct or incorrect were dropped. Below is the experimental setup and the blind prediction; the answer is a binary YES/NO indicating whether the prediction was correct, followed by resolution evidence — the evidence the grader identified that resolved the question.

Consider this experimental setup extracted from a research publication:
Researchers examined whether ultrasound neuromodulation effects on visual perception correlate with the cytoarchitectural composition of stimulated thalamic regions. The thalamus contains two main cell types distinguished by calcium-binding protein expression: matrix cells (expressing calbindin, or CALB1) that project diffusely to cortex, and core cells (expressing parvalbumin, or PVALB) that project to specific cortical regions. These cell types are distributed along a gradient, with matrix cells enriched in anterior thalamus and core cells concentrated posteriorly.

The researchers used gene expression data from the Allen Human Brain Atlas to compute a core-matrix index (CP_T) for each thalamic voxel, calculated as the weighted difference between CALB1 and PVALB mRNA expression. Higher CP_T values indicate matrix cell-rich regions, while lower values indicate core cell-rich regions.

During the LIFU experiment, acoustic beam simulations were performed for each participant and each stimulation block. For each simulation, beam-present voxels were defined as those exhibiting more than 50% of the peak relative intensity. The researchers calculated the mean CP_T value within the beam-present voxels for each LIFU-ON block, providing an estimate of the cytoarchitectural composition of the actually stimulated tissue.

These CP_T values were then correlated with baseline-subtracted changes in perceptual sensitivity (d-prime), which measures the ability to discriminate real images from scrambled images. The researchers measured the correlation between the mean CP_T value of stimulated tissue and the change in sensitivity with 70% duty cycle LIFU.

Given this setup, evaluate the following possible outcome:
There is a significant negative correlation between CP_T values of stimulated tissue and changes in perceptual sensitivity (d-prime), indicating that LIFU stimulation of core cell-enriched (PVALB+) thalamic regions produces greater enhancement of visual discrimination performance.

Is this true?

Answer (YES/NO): NO